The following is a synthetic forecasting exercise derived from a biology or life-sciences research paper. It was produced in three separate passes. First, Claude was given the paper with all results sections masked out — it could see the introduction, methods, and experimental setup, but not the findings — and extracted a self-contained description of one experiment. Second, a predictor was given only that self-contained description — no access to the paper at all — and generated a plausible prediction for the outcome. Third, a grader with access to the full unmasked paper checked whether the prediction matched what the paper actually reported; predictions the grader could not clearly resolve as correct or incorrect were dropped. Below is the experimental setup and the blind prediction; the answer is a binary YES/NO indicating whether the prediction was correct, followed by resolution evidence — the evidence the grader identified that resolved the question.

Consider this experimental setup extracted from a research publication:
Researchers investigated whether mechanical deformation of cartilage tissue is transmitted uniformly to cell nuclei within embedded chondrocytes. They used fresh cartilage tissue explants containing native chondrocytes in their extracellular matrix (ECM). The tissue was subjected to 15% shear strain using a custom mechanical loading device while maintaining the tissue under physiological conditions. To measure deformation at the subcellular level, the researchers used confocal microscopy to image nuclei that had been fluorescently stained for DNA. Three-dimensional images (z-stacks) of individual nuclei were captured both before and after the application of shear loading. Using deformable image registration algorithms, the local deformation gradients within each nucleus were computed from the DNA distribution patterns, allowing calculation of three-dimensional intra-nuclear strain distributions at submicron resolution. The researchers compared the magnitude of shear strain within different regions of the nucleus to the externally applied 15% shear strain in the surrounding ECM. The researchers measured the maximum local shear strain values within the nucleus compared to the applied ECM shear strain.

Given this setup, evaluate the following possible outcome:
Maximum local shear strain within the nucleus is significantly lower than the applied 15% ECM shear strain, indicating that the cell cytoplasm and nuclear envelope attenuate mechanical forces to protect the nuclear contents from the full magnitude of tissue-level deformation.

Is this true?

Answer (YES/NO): NO